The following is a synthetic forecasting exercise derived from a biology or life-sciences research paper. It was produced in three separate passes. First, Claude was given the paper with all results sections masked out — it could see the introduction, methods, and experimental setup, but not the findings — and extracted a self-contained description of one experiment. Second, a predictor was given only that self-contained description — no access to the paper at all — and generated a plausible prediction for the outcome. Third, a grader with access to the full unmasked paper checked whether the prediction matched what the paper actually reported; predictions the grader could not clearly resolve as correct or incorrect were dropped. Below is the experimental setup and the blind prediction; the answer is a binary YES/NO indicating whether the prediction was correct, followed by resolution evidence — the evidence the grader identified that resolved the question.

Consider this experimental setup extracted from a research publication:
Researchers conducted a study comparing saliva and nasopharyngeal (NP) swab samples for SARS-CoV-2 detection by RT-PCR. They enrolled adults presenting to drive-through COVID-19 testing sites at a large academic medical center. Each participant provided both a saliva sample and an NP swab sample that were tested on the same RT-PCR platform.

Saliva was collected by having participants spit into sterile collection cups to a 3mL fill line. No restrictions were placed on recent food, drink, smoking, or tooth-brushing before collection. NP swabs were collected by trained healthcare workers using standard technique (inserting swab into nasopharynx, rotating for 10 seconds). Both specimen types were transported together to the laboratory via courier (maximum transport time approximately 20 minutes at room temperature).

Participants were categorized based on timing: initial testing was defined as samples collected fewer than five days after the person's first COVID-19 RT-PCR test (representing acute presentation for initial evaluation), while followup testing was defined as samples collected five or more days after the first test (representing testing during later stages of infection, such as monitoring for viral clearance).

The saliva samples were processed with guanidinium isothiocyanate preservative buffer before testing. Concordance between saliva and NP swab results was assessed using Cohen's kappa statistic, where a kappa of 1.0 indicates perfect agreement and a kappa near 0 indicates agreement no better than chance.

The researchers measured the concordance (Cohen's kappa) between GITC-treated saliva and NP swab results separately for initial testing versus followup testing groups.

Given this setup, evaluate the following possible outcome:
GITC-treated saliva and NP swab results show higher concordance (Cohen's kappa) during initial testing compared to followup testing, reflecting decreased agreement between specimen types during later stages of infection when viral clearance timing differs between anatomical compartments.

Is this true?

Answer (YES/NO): YES